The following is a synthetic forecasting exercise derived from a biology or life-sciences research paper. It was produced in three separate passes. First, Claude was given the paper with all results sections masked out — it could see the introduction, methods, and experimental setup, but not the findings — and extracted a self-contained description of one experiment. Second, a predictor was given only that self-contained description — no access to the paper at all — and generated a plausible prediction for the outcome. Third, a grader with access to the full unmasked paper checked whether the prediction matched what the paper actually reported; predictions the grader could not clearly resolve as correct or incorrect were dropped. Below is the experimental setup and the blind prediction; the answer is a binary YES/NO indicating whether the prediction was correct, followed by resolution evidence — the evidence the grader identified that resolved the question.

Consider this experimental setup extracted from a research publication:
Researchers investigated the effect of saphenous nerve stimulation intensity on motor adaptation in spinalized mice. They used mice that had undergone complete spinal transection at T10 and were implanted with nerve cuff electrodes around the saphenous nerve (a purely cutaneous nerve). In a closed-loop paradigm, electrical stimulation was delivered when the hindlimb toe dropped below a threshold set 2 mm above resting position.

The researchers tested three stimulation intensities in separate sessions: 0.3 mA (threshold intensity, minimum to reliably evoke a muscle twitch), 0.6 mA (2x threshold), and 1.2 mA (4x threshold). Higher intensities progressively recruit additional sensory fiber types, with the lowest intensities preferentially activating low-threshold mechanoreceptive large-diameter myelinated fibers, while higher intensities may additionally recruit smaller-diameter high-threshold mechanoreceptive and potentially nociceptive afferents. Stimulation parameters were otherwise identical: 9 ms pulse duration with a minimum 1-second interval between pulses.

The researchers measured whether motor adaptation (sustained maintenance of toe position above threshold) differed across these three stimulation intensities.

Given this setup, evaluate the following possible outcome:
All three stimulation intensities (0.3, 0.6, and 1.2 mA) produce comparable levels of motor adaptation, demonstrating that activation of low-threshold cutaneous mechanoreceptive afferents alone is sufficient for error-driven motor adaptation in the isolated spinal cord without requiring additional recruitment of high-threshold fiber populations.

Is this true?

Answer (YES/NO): YES